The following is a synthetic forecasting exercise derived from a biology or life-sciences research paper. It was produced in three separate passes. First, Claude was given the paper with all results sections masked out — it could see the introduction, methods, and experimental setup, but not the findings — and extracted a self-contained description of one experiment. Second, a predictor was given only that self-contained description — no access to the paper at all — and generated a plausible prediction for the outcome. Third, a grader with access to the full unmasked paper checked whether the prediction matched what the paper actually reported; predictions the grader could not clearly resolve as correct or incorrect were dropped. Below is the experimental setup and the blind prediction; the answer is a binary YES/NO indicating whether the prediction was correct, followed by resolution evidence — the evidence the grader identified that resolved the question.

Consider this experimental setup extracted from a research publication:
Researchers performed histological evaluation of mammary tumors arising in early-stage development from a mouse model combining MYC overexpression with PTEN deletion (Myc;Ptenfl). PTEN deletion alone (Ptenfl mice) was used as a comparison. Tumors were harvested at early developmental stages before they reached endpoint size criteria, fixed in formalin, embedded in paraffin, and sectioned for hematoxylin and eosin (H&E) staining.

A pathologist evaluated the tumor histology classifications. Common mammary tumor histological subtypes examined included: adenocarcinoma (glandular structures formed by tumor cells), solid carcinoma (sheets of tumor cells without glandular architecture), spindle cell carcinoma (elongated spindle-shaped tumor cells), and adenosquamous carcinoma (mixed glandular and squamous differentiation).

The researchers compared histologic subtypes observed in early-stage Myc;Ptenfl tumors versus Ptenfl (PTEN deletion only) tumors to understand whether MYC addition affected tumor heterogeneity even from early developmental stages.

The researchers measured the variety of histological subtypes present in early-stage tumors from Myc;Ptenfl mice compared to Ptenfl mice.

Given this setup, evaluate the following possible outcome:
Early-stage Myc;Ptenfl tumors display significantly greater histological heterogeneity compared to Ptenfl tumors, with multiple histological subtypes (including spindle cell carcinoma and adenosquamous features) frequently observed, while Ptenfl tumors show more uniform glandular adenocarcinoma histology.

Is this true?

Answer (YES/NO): NO